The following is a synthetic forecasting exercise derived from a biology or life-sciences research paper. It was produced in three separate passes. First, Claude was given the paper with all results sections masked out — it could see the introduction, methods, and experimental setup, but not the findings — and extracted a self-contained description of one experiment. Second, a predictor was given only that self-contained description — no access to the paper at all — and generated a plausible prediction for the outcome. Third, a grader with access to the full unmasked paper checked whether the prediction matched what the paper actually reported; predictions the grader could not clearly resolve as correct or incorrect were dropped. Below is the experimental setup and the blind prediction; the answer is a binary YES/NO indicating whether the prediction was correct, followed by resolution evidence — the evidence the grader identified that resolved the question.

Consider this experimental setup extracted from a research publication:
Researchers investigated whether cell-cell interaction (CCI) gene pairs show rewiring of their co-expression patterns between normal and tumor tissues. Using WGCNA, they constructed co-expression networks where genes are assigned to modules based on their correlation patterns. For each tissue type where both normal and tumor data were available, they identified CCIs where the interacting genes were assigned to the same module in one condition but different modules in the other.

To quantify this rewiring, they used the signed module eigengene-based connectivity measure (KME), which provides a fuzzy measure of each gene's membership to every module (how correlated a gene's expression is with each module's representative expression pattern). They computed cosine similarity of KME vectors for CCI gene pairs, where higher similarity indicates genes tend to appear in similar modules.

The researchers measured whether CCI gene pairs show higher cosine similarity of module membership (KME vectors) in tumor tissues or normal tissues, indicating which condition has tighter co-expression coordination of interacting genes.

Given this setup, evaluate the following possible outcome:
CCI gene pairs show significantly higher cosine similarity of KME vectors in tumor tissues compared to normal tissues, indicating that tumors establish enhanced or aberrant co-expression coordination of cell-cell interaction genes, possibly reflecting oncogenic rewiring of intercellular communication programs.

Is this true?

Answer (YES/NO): YES